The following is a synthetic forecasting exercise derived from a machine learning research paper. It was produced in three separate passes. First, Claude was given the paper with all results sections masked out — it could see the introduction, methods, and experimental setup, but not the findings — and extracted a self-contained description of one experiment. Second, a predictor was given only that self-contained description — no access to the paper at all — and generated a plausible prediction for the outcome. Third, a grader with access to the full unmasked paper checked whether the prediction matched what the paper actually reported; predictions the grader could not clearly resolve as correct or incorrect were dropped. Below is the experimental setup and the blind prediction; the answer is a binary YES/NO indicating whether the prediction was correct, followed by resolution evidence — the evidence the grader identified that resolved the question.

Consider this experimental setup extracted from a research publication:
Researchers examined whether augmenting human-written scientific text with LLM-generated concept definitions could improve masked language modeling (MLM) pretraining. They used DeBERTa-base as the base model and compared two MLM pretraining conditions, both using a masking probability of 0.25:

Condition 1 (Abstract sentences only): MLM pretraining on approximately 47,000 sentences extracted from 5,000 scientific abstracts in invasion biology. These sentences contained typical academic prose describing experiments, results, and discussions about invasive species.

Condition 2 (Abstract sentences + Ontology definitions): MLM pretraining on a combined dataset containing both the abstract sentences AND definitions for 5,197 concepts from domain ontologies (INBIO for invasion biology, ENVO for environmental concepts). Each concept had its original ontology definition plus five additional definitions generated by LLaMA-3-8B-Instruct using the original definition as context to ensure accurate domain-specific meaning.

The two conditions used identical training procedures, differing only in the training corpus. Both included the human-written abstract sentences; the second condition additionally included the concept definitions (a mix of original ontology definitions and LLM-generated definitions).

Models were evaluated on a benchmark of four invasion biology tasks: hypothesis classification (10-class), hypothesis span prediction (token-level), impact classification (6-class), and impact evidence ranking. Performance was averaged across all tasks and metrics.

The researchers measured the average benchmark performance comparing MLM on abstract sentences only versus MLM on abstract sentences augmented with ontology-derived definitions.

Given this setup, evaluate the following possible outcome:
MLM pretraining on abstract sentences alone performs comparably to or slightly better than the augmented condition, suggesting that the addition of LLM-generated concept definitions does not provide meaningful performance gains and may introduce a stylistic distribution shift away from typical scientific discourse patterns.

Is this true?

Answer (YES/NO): NO